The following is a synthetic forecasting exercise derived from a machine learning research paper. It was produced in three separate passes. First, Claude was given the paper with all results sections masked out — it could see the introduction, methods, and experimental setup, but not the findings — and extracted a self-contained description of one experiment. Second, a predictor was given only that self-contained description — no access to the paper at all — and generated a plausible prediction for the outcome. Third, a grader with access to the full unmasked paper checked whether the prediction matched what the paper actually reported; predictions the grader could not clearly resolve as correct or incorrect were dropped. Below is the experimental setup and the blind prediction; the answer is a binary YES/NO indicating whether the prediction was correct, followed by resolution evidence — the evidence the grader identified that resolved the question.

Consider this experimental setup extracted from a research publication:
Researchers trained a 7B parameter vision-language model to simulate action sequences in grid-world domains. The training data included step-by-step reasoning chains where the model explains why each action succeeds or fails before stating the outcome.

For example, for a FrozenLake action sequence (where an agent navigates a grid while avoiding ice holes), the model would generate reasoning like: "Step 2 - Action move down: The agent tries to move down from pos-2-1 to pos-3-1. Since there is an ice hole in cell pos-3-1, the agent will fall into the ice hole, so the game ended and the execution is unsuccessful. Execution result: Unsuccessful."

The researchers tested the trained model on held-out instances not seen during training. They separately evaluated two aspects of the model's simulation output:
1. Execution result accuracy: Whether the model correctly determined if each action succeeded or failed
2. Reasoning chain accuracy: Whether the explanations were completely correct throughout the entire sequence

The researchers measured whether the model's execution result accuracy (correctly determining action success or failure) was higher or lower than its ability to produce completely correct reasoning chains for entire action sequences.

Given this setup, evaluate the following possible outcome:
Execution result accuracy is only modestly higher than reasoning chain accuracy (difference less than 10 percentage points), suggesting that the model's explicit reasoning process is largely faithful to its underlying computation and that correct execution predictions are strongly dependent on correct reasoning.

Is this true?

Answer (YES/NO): NO